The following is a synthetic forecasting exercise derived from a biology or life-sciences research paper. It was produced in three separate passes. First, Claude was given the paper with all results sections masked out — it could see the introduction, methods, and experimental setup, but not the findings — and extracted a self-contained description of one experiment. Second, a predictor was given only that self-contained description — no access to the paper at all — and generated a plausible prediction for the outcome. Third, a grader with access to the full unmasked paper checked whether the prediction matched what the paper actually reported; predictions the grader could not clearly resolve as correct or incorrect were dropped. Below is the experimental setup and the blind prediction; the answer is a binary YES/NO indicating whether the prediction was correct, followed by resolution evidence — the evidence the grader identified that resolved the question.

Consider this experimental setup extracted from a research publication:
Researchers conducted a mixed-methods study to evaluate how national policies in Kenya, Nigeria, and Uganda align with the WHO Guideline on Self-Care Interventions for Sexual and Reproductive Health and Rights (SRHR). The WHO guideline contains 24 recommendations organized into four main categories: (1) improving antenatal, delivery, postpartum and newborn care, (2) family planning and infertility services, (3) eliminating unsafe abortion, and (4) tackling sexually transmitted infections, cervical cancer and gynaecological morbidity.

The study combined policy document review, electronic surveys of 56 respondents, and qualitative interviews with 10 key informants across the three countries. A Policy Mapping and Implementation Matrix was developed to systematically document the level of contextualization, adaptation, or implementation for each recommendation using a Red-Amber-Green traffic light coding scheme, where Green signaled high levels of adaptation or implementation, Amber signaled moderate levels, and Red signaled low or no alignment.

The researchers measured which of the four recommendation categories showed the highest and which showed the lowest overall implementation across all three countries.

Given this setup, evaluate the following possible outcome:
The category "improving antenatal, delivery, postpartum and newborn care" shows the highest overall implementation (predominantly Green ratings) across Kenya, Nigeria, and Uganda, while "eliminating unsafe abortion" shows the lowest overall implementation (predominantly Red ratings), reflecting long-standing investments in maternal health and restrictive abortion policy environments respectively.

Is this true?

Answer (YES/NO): NO